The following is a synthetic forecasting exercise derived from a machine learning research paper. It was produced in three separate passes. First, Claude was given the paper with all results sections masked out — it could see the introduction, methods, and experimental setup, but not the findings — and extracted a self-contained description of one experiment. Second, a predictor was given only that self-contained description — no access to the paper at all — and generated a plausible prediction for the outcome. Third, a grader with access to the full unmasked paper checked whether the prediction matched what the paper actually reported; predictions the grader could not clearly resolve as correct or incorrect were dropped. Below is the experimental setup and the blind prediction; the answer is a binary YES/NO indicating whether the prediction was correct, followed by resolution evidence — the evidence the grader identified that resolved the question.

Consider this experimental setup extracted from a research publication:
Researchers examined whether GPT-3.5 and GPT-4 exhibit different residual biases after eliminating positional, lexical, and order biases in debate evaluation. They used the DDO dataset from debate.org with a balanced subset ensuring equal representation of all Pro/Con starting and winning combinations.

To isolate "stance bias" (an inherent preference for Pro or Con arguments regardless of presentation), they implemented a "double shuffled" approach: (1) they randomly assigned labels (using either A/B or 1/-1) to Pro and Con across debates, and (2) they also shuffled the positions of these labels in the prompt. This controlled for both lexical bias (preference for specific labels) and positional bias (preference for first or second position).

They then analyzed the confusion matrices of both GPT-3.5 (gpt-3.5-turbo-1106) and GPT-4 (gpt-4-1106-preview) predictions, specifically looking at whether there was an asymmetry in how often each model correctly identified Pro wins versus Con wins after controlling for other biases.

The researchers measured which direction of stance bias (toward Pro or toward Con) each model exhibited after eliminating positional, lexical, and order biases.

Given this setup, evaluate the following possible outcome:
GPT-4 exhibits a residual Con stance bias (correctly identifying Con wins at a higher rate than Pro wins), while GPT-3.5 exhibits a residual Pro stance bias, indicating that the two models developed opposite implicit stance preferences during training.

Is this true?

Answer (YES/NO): YES